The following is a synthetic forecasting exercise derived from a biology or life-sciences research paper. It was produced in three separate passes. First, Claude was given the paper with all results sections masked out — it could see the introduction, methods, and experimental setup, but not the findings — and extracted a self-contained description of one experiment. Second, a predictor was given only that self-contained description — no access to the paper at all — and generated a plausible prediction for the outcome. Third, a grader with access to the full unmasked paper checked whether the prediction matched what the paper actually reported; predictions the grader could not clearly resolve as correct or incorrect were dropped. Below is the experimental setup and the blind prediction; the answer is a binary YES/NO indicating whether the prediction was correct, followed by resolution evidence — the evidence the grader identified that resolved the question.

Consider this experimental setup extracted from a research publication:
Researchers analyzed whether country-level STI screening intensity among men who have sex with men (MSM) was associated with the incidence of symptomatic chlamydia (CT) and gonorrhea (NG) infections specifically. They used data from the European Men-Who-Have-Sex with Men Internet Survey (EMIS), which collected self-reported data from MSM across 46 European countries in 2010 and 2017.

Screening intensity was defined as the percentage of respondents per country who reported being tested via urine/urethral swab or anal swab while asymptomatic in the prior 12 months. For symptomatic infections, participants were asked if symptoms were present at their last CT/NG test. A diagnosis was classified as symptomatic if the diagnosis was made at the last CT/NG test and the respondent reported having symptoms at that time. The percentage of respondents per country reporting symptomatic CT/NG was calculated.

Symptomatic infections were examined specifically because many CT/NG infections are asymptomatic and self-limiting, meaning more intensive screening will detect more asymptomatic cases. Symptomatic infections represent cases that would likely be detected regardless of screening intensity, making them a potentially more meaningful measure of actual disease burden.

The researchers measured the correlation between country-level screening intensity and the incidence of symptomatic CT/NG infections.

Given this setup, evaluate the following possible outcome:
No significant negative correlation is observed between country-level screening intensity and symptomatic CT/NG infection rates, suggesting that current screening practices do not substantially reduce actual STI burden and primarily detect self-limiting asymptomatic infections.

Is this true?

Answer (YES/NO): YES